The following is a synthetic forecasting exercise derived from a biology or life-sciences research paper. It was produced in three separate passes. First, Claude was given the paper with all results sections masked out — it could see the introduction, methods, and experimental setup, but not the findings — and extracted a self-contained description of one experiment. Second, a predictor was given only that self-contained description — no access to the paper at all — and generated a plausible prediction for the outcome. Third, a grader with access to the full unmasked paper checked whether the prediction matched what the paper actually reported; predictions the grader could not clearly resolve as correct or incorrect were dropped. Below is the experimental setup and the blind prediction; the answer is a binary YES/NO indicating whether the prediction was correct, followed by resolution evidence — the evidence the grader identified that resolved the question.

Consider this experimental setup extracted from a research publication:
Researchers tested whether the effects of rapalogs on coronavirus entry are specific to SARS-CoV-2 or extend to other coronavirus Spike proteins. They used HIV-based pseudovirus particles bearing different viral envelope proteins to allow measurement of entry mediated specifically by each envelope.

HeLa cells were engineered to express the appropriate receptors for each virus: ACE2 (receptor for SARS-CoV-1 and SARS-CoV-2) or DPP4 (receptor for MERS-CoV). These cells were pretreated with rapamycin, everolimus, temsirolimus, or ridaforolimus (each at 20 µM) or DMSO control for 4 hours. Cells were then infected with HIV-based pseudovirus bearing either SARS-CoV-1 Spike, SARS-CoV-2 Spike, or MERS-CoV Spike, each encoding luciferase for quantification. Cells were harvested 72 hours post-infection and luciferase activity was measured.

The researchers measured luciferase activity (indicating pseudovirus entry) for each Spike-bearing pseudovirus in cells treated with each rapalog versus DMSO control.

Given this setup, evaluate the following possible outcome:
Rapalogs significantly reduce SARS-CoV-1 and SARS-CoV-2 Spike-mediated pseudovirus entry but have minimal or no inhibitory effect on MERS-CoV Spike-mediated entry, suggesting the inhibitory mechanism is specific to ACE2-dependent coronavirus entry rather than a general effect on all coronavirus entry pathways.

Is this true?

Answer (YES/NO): NO